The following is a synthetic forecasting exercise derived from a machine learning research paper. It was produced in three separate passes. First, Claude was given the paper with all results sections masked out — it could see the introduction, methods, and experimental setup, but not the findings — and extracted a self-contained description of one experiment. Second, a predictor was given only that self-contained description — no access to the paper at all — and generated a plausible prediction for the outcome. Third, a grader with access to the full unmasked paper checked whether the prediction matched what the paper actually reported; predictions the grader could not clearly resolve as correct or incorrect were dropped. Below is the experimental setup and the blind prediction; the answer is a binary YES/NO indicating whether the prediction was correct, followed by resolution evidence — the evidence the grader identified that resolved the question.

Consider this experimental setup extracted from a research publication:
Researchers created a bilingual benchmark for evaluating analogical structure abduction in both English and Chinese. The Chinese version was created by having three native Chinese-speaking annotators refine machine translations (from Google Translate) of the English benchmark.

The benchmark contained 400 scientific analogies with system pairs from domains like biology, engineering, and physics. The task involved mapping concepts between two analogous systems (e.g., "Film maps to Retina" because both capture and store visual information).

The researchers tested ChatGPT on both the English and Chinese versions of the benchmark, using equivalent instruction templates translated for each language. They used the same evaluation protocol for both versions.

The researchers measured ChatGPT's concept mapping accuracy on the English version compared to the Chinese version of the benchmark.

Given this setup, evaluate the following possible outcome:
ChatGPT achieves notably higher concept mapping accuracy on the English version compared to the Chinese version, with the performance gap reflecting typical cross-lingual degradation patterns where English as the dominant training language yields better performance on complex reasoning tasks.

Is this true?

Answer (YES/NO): NO